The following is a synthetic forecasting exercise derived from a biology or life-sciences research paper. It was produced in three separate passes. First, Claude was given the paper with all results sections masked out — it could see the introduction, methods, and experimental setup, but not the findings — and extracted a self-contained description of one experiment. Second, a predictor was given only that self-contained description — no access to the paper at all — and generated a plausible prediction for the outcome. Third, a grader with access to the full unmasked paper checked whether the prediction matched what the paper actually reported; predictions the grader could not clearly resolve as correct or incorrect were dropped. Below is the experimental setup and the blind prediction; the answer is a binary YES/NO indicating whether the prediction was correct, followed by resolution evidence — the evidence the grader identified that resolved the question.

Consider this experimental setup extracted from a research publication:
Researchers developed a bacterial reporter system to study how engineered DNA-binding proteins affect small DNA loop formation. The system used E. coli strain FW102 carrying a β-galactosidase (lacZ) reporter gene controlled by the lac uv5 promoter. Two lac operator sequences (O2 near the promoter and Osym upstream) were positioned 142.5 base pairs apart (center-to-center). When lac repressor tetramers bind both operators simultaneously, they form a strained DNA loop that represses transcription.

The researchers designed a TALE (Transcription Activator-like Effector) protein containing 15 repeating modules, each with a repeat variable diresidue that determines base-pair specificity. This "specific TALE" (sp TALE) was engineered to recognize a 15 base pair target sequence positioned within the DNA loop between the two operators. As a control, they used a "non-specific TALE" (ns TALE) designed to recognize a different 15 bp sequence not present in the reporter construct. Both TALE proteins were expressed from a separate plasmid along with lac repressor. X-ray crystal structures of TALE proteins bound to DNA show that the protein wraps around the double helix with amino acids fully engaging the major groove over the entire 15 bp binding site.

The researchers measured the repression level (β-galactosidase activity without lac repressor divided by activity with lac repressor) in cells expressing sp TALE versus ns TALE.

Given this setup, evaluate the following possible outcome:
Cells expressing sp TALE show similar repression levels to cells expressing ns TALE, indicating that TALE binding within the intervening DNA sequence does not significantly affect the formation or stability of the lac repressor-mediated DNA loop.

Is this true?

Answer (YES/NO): NO